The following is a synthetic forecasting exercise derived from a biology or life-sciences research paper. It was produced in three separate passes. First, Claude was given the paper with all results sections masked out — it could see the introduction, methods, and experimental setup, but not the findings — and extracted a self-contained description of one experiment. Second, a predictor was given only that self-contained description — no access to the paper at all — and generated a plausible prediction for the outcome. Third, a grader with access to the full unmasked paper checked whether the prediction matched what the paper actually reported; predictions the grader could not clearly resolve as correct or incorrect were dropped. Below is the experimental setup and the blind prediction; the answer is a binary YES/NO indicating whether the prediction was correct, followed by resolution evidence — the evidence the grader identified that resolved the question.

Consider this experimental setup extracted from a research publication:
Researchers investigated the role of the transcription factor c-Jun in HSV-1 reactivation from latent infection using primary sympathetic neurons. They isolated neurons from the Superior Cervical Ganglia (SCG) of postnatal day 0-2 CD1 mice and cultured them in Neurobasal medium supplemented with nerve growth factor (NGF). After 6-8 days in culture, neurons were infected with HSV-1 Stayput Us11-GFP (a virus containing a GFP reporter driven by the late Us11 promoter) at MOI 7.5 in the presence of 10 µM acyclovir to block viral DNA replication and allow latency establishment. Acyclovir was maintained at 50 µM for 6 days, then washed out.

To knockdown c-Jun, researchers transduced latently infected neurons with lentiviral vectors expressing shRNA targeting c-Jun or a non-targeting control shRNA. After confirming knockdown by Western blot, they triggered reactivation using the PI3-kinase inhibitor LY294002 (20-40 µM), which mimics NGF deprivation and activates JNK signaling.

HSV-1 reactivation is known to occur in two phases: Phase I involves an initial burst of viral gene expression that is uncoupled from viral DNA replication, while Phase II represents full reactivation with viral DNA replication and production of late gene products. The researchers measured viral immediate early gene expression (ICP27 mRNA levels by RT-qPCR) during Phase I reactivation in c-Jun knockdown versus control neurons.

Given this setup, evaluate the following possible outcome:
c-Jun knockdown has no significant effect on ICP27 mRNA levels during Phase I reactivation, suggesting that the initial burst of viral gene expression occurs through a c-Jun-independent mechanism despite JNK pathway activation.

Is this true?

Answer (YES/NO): YES